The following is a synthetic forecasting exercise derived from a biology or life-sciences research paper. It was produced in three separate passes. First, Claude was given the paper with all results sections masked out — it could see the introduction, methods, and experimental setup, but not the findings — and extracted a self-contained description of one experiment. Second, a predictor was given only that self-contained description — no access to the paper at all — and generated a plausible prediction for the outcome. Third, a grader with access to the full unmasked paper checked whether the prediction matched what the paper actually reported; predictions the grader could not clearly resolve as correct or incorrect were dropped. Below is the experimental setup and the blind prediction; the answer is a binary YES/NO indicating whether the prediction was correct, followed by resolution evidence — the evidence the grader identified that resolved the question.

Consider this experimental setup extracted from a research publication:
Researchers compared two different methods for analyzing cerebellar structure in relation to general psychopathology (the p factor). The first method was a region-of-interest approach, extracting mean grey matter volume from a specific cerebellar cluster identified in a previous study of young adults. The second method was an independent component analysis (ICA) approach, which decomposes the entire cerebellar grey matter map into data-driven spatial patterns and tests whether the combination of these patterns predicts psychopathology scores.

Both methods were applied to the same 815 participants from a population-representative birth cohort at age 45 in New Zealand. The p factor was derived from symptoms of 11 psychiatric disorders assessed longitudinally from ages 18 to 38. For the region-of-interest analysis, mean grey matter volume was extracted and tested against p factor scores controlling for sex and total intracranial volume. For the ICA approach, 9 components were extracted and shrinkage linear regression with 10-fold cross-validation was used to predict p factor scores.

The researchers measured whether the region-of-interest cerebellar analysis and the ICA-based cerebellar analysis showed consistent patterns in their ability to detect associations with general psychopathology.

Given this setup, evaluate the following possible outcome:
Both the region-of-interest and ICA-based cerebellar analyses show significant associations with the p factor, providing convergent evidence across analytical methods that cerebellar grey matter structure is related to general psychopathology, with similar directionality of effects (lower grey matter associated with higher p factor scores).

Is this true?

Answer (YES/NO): NO